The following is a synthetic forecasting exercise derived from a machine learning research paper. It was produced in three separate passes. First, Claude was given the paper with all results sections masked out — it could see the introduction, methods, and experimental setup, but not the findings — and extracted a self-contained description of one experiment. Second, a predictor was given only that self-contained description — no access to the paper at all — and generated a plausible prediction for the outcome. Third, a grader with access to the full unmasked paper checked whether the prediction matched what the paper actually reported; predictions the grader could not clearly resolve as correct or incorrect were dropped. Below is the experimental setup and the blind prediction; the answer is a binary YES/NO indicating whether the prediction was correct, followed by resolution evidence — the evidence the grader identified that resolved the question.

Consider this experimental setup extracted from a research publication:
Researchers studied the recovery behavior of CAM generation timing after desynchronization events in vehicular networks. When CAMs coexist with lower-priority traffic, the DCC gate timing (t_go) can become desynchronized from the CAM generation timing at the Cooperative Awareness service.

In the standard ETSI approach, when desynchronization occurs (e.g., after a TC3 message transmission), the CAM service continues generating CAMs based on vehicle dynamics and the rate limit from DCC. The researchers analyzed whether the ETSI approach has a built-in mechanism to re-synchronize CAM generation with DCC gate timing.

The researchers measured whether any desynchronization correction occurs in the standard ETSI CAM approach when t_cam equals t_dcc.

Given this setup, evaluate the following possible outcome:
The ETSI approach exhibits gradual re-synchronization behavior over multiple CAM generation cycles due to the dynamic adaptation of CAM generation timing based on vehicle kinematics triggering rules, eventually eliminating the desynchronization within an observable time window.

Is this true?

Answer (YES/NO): NO